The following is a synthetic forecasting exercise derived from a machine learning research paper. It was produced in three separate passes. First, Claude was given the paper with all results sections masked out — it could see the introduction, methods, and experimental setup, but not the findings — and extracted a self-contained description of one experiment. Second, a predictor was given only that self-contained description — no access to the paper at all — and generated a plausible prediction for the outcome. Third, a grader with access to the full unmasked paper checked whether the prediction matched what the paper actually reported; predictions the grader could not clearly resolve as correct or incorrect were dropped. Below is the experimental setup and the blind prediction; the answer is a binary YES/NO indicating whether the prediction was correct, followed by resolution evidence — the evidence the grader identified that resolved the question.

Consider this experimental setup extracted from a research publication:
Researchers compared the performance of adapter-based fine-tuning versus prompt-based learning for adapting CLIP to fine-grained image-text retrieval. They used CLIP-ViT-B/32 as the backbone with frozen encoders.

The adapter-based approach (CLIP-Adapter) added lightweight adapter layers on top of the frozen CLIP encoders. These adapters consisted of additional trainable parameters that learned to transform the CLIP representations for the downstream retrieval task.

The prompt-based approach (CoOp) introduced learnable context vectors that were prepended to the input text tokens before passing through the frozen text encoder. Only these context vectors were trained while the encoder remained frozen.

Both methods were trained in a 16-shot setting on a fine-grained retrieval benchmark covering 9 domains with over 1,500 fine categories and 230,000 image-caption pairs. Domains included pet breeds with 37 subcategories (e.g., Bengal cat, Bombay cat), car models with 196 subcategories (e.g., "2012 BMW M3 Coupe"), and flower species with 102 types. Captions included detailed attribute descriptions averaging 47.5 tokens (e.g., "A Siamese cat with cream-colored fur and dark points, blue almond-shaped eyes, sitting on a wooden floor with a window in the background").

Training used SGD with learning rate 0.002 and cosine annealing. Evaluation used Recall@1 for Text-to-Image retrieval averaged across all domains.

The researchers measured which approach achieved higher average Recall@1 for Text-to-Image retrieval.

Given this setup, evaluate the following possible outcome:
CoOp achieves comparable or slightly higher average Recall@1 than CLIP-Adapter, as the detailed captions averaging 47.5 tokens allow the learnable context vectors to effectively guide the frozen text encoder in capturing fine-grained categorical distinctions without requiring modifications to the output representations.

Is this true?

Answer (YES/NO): YES